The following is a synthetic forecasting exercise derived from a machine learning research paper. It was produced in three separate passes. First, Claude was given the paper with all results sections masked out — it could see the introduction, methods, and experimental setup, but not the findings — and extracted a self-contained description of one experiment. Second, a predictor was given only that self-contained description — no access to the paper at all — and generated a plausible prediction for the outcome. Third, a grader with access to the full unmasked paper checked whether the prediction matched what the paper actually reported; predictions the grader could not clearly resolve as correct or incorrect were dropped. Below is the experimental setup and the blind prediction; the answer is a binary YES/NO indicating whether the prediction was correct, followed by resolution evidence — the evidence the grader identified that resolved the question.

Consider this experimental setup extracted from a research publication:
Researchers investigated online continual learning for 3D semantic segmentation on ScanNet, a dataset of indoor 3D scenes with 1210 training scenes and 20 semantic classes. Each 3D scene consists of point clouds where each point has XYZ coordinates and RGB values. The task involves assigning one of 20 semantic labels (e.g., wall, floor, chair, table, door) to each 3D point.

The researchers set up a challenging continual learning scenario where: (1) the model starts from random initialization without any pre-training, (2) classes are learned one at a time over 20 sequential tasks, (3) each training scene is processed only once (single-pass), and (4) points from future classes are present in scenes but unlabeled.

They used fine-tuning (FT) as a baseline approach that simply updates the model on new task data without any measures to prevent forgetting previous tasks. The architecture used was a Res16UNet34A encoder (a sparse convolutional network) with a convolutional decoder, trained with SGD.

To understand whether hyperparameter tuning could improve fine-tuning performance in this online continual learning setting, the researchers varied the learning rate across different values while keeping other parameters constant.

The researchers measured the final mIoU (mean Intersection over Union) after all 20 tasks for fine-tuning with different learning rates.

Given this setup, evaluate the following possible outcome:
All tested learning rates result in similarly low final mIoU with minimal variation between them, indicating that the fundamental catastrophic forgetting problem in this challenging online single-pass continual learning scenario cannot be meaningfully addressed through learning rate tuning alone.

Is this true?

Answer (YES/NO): YES